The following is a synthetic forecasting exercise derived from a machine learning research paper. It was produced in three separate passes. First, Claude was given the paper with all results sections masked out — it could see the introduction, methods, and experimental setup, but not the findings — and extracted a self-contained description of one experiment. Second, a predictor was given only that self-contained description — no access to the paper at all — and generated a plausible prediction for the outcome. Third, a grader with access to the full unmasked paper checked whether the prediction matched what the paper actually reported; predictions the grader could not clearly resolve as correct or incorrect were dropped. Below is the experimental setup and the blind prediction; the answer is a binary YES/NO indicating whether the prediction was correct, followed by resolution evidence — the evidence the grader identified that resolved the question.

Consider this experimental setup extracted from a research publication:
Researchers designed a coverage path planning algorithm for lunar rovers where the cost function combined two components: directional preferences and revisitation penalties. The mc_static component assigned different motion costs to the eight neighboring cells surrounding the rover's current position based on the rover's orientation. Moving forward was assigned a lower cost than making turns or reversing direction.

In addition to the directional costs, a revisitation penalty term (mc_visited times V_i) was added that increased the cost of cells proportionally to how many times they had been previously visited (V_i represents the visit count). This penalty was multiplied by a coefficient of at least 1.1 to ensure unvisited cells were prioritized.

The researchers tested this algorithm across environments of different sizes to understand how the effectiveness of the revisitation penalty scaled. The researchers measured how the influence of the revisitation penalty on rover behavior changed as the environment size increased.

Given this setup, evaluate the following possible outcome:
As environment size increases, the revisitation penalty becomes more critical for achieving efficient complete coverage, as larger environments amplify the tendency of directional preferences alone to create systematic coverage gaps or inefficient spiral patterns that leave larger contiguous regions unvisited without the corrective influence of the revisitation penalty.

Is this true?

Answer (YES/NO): NO